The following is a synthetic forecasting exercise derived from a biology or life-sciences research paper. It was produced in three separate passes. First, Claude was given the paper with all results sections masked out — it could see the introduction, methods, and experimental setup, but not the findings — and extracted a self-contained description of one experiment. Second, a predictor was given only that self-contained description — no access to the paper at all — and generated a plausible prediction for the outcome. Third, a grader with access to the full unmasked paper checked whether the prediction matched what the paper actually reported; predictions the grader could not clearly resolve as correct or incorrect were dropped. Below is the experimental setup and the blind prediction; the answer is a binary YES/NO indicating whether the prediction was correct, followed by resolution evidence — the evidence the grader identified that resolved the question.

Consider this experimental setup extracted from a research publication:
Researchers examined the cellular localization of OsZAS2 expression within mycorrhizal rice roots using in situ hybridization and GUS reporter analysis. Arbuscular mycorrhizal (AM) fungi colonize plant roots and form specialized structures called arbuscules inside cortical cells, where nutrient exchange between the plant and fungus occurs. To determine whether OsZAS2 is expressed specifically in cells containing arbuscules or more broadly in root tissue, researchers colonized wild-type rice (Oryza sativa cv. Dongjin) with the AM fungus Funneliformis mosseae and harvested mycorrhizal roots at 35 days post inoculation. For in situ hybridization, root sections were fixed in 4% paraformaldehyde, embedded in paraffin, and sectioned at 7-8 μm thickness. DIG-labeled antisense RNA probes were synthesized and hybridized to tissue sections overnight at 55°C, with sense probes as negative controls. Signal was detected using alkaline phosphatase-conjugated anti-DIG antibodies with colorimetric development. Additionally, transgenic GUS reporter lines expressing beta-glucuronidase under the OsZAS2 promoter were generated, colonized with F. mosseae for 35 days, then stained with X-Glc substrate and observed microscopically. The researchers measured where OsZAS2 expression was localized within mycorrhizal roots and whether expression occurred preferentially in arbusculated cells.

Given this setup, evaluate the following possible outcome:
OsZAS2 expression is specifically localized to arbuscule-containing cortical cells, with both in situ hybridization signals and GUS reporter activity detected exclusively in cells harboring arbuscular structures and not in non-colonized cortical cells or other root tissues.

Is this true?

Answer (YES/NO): YES